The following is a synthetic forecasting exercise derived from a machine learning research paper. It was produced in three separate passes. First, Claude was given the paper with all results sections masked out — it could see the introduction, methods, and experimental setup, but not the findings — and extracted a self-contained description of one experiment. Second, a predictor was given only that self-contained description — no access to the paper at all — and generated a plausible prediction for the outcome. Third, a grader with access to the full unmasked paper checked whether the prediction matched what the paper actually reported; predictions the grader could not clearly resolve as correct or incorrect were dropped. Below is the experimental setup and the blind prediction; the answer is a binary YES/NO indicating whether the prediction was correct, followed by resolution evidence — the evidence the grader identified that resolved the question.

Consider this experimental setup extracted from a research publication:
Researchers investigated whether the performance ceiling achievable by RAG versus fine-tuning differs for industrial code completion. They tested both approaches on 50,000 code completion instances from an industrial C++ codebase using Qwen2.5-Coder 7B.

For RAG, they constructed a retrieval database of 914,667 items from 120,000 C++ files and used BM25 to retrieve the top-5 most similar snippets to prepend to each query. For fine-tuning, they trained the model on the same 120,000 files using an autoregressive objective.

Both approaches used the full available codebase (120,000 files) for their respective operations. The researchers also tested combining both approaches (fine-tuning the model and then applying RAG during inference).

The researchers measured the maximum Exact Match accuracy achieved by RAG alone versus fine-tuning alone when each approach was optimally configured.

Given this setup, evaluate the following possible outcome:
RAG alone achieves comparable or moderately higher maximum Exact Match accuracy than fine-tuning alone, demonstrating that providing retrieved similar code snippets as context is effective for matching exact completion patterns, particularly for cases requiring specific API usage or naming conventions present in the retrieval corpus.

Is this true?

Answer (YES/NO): YES